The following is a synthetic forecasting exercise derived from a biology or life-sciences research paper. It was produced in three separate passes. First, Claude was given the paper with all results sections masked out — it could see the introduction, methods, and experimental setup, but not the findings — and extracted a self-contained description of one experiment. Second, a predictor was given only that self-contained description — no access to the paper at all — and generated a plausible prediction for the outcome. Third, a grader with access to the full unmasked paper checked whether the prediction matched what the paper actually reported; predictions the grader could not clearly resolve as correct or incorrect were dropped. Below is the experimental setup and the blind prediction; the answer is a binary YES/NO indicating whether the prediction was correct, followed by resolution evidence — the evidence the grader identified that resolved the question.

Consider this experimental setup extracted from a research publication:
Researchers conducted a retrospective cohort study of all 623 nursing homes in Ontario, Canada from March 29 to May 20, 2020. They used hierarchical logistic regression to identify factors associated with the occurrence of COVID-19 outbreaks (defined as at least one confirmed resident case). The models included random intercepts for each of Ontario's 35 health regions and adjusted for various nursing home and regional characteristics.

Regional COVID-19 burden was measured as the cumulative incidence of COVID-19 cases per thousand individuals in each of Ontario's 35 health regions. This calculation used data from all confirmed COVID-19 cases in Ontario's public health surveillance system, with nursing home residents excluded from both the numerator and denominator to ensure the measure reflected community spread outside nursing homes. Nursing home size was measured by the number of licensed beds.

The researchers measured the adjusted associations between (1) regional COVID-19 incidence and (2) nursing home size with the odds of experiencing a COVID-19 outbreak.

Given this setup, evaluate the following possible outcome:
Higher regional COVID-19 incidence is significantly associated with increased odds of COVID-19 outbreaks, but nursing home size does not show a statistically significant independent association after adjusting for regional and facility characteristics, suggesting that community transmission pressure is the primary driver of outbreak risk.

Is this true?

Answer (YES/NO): NO